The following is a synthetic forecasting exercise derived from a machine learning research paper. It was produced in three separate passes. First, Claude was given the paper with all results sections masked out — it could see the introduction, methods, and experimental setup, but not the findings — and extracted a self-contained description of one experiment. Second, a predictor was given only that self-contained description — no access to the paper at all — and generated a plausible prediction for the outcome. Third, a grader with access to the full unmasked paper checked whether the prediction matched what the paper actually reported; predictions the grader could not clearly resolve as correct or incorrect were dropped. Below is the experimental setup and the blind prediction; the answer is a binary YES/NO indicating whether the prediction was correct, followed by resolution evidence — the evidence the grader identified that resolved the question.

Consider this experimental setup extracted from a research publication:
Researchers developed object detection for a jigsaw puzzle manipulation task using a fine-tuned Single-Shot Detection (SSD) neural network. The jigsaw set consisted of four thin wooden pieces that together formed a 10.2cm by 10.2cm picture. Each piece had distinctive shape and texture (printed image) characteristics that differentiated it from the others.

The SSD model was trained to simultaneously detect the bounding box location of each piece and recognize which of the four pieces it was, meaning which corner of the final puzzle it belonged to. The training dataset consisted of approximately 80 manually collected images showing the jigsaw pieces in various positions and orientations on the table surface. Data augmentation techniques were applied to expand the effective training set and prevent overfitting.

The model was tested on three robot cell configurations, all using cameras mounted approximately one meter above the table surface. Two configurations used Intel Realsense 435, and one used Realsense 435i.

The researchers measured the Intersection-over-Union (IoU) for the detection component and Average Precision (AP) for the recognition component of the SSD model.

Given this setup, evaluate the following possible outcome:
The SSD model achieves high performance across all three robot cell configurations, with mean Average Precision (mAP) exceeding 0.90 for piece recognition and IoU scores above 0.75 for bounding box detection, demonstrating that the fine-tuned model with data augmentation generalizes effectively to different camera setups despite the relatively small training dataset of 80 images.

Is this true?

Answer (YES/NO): NO